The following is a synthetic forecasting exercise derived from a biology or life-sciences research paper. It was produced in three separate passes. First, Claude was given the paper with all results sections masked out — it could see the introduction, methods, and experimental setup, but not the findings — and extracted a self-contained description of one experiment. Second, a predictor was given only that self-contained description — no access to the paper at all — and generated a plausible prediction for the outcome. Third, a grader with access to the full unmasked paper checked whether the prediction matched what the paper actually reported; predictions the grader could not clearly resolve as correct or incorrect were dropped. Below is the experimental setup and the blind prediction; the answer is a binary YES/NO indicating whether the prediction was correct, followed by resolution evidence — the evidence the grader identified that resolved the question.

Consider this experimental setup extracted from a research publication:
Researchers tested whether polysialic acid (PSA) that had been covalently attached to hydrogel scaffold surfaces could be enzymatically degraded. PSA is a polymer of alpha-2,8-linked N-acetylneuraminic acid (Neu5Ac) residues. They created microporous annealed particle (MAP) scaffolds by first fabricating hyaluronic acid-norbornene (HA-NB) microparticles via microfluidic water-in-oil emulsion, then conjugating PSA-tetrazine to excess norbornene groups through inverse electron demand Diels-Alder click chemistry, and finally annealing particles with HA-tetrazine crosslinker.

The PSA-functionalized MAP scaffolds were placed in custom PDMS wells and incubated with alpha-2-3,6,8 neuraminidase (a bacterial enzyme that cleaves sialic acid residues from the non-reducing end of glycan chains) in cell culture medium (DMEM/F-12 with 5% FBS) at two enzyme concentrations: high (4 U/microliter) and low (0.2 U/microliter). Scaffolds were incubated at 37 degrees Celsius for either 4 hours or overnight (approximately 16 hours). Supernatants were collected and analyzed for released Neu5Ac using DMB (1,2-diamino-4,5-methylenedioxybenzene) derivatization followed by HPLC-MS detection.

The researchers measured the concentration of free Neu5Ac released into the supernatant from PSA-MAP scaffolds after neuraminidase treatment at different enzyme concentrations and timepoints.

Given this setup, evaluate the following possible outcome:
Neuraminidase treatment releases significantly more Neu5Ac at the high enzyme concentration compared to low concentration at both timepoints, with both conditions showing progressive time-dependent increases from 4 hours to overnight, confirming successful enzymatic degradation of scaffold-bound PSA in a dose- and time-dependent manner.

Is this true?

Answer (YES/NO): NO